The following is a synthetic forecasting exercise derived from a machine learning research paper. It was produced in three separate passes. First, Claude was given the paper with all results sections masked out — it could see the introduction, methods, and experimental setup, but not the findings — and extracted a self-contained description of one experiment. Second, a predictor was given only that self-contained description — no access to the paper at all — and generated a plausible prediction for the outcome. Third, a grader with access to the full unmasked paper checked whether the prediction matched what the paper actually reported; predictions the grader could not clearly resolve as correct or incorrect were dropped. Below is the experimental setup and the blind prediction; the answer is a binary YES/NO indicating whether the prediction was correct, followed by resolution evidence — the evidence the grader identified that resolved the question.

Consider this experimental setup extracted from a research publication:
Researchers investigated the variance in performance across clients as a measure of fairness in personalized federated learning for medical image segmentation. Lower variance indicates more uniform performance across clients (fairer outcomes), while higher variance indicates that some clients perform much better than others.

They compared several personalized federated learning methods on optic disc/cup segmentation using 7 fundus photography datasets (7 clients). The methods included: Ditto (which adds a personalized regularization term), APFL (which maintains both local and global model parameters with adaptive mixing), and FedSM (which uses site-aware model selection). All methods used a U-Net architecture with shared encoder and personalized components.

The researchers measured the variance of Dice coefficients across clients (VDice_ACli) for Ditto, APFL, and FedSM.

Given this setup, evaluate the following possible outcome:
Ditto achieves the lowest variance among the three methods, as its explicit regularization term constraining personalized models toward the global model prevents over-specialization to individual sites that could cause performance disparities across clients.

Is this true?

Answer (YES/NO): NO